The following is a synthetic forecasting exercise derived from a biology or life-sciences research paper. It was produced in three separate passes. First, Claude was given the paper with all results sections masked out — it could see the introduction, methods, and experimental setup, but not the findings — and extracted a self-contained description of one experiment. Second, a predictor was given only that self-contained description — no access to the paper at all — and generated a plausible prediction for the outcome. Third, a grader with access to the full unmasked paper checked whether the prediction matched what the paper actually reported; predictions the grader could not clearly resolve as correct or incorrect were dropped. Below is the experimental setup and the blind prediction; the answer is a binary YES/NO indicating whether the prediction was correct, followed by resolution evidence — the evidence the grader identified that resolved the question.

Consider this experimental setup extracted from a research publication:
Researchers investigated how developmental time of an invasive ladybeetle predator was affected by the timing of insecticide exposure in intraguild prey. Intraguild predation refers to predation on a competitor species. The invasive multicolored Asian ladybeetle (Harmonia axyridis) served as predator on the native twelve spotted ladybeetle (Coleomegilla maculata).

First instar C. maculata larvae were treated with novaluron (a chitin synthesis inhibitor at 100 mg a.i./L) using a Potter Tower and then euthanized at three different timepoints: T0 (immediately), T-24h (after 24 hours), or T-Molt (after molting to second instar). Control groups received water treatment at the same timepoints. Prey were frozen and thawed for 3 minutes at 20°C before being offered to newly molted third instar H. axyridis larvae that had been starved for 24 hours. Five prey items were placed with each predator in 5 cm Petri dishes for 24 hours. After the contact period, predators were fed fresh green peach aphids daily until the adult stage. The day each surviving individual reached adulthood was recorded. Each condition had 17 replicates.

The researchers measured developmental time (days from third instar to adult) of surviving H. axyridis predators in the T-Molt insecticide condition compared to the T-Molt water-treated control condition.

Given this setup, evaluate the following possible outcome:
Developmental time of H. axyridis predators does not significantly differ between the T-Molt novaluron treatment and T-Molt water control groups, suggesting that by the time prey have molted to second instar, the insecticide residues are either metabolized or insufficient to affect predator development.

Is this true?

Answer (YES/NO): YES